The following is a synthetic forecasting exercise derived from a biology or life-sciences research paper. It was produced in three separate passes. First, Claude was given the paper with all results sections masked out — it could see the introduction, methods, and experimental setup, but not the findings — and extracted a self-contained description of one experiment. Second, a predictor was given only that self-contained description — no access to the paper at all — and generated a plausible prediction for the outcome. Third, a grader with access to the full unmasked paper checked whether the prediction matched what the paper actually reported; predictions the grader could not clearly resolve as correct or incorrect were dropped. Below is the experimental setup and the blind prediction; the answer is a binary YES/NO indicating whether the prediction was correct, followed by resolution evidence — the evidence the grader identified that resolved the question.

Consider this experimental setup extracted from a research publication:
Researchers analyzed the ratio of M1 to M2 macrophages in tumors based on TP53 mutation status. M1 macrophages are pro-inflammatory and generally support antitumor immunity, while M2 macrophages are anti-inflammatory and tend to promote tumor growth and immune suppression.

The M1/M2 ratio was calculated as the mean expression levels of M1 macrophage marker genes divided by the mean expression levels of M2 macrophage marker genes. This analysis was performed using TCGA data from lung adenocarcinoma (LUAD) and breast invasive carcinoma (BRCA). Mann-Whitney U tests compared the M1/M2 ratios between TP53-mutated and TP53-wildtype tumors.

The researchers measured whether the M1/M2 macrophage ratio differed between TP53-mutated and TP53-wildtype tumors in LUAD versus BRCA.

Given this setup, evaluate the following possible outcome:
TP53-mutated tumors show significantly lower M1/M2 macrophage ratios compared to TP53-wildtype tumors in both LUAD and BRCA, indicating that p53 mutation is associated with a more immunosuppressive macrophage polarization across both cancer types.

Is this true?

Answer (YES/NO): NO